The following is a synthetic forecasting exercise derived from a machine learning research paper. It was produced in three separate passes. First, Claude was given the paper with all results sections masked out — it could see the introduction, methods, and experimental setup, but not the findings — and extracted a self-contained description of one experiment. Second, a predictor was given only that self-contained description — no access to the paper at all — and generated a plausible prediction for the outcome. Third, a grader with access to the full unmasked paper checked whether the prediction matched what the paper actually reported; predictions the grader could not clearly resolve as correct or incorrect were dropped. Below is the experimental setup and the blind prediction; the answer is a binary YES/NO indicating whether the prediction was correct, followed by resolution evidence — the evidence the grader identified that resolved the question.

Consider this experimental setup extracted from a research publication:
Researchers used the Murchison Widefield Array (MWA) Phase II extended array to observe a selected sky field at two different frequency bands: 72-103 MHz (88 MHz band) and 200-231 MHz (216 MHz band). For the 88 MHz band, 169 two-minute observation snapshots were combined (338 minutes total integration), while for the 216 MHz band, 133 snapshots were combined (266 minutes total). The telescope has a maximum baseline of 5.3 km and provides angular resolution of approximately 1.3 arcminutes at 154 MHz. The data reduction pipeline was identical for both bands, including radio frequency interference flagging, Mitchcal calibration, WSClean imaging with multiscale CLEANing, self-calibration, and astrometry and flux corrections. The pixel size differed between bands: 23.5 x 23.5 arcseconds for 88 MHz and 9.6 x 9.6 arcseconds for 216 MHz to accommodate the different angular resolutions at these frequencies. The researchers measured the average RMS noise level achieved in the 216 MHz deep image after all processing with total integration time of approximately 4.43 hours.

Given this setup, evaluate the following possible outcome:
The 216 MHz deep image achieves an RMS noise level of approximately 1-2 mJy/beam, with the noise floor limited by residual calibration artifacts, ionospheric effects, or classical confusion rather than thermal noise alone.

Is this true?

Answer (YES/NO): YES